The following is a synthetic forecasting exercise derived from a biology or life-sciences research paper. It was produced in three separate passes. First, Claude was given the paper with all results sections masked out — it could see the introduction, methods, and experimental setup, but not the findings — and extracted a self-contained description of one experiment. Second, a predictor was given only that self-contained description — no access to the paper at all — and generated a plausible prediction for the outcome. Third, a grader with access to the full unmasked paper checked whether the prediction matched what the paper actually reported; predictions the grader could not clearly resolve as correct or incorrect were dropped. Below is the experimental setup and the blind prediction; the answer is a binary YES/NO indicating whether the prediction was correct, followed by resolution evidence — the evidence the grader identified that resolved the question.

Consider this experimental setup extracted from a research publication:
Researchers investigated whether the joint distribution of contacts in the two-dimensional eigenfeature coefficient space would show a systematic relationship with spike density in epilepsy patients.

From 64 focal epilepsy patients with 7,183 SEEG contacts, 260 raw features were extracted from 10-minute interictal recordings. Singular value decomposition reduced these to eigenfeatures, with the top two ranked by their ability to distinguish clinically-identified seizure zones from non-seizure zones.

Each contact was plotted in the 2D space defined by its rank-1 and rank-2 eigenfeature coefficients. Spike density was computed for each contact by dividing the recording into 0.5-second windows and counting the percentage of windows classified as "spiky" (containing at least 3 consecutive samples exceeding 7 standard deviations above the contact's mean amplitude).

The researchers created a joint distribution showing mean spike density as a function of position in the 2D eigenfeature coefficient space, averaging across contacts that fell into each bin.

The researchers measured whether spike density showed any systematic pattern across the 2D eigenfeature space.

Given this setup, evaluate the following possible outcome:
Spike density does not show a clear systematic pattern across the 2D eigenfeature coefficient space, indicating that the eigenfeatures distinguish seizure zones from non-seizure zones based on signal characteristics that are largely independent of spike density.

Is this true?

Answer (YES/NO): NO